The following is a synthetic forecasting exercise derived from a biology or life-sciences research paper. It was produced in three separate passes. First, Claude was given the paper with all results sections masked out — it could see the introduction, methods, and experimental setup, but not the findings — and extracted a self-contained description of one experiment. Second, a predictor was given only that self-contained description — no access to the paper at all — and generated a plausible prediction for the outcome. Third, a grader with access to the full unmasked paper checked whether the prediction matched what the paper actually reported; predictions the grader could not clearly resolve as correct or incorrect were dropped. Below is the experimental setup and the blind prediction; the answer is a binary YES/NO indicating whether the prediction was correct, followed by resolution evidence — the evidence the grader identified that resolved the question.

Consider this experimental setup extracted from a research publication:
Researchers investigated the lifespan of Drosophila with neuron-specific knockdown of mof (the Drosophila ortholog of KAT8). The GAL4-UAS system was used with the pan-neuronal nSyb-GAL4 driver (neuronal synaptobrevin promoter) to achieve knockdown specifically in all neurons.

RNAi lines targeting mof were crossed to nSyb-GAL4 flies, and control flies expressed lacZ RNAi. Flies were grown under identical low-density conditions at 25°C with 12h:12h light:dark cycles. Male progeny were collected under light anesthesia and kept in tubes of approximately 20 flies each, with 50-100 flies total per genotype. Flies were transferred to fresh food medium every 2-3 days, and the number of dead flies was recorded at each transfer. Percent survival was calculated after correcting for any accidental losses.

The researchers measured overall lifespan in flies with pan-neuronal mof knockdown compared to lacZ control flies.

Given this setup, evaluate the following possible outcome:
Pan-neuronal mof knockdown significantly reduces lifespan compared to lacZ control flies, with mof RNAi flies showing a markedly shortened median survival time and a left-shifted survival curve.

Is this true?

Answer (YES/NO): YES